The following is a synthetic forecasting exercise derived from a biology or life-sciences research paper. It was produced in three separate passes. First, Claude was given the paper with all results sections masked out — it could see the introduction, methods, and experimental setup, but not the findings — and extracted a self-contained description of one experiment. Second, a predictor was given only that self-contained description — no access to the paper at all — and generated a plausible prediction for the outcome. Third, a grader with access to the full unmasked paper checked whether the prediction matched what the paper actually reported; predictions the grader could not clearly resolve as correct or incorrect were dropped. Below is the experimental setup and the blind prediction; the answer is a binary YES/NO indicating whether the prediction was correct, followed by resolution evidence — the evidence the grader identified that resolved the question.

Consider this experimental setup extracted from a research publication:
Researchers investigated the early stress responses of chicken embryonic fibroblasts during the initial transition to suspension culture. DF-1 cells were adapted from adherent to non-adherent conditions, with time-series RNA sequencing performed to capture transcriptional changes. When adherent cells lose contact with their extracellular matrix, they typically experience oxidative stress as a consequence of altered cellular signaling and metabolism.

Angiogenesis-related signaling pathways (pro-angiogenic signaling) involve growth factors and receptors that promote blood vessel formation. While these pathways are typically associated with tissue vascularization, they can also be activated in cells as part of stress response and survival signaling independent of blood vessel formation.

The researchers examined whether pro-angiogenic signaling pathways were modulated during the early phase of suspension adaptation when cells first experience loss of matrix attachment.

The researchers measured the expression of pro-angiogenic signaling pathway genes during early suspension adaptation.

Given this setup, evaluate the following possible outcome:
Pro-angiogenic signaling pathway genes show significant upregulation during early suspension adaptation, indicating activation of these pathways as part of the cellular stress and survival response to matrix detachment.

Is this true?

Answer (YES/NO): YES